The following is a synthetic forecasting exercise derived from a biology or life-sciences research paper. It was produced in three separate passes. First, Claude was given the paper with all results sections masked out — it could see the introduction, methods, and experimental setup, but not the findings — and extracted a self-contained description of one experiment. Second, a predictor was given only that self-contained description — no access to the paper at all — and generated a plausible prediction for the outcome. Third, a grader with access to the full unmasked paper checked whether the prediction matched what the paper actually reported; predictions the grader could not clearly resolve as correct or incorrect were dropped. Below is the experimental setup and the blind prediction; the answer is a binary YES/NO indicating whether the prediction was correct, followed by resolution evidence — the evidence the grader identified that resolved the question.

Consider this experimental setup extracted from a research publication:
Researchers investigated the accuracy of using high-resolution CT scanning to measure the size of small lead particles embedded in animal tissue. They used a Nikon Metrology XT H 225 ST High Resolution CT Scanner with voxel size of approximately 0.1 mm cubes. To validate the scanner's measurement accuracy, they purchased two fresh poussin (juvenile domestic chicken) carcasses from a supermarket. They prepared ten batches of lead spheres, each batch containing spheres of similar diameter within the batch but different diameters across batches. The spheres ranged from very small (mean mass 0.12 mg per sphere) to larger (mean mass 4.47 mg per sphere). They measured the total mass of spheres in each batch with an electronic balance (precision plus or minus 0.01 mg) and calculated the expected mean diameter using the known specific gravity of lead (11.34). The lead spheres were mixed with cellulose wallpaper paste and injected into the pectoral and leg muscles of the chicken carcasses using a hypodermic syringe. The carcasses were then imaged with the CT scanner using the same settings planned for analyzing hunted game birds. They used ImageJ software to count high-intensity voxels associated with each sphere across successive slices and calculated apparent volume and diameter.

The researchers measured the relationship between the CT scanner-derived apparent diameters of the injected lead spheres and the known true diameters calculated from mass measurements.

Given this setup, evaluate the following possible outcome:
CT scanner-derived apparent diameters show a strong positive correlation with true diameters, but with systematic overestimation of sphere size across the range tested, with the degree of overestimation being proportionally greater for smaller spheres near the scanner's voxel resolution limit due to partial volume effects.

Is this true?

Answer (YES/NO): NO